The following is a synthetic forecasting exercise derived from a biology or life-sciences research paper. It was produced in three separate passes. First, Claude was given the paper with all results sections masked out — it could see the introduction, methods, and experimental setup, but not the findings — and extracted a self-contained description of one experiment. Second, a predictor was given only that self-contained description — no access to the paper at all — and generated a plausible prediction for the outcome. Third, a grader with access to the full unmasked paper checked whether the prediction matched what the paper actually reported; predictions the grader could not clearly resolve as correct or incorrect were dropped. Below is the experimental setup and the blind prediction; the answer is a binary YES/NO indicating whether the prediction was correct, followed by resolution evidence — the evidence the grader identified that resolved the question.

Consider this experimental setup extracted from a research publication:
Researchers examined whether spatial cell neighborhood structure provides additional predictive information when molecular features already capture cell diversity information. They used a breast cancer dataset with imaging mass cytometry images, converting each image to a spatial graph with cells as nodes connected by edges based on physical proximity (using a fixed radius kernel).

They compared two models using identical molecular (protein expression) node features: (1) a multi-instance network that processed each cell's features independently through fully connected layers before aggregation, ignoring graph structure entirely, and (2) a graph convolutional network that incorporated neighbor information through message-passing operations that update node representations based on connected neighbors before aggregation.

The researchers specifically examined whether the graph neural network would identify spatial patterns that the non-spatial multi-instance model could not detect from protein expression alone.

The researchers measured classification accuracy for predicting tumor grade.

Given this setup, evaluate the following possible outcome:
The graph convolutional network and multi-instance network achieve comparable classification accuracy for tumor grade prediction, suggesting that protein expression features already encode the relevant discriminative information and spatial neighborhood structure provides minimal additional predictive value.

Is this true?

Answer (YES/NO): YES